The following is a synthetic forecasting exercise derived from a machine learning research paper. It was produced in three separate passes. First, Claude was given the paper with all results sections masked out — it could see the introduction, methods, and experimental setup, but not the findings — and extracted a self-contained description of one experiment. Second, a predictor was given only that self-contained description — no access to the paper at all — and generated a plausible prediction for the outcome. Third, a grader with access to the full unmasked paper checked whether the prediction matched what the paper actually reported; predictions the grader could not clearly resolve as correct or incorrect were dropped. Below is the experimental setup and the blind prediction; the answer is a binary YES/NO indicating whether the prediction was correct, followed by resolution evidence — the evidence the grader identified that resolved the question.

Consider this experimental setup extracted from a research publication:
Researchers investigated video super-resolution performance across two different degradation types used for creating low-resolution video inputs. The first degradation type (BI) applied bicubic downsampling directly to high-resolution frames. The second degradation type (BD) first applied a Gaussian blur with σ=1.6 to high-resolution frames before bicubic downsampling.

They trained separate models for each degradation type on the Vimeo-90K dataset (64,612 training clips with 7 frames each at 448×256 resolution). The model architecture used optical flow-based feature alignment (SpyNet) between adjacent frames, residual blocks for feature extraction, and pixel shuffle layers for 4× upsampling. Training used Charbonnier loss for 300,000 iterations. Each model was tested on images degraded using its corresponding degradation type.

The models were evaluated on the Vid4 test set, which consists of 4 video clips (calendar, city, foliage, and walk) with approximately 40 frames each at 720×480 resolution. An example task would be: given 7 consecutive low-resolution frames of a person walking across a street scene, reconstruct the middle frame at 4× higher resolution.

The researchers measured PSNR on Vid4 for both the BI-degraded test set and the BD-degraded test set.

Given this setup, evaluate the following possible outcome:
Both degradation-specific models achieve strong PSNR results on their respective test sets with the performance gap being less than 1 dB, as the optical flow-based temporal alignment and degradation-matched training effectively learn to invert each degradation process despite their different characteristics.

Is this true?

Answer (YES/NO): YES